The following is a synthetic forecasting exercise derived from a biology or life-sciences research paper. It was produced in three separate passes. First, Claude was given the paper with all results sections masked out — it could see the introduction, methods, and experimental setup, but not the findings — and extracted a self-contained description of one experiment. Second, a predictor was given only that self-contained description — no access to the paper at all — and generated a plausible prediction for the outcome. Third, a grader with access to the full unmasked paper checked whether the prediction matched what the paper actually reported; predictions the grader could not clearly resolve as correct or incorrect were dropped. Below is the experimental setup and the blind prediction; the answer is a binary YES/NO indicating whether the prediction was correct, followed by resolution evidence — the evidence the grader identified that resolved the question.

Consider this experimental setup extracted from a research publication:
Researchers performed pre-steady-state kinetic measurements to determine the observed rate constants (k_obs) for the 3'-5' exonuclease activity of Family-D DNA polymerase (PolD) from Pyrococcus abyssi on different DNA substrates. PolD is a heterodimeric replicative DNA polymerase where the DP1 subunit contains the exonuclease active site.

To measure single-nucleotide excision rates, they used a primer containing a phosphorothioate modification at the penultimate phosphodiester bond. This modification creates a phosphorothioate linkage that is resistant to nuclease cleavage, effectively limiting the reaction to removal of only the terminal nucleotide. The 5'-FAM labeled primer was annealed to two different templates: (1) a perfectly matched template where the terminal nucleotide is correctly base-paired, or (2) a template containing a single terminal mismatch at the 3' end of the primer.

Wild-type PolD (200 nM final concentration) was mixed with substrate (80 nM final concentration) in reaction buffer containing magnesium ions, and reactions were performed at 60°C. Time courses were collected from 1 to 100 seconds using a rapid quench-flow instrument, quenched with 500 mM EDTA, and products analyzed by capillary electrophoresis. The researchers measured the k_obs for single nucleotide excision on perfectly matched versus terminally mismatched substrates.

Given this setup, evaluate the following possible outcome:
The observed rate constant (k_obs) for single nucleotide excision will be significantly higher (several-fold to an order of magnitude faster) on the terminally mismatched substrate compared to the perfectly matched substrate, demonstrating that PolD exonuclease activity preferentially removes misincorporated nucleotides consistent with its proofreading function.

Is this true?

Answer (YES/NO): NO